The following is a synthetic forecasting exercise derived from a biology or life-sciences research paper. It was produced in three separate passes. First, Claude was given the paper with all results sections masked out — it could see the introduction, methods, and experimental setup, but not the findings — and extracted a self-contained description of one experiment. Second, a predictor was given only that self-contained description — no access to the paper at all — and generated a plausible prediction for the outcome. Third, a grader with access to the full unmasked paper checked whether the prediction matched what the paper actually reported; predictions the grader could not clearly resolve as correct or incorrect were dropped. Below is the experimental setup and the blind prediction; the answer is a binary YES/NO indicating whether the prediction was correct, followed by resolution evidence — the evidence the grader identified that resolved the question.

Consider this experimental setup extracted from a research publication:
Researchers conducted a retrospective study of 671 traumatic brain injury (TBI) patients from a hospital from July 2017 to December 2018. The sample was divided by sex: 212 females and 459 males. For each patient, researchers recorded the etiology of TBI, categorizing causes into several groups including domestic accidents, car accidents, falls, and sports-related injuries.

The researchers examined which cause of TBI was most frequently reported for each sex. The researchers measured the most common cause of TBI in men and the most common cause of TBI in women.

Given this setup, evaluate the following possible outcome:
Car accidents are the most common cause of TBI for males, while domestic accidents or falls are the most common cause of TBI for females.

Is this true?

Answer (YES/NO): NO